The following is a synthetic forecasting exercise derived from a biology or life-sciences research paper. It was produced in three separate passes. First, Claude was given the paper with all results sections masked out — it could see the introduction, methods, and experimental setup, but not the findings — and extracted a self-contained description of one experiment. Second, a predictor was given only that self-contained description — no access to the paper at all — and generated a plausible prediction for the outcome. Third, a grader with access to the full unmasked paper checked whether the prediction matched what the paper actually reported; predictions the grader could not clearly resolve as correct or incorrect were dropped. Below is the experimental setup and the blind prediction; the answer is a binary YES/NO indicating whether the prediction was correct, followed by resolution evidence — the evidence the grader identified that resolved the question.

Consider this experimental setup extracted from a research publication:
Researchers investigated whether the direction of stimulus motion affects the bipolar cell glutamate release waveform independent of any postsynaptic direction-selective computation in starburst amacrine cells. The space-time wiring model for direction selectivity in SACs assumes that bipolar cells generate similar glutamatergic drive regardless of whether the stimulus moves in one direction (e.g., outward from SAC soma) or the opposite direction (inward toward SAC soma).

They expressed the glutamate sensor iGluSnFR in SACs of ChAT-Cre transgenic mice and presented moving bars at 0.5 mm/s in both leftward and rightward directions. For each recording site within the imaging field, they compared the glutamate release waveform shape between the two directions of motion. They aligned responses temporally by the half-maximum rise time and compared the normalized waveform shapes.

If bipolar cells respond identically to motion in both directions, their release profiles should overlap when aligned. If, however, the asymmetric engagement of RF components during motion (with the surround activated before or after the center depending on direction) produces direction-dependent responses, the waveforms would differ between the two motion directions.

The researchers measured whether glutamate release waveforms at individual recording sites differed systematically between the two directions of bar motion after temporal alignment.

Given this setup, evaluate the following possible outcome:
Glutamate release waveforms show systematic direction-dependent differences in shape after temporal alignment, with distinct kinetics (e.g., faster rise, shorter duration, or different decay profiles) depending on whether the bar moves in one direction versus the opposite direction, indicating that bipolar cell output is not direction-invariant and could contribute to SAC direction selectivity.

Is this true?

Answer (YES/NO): NO